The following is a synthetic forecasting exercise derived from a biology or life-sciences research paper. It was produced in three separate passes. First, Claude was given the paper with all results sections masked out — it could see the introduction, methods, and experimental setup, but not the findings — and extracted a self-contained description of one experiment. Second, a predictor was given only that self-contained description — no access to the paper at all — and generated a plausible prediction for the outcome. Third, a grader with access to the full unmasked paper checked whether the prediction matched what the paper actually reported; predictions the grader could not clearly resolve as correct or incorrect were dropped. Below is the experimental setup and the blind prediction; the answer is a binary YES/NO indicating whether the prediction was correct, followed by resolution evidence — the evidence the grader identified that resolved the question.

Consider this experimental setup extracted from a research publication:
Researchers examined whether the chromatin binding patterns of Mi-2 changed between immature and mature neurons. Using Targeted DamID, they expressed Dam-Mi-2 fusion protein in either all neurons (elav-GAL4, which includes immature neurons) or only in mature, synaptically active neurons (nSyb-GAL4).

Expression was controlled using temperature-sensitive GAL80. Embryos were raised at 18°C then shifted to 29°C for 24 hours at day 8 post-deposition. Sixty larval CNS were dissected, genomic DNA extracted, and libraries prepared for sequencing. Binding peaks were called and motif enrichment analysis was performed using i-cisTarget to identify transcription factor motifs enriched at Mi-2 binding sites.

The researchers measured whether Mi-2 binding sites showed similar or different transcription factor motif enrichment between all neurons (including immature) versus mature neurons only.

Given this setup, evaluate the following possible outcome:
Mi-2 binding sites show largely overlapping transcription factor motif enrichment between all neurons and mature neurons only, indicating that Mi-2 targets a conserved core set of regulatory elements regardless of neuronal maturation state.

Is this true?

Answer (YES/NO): NO